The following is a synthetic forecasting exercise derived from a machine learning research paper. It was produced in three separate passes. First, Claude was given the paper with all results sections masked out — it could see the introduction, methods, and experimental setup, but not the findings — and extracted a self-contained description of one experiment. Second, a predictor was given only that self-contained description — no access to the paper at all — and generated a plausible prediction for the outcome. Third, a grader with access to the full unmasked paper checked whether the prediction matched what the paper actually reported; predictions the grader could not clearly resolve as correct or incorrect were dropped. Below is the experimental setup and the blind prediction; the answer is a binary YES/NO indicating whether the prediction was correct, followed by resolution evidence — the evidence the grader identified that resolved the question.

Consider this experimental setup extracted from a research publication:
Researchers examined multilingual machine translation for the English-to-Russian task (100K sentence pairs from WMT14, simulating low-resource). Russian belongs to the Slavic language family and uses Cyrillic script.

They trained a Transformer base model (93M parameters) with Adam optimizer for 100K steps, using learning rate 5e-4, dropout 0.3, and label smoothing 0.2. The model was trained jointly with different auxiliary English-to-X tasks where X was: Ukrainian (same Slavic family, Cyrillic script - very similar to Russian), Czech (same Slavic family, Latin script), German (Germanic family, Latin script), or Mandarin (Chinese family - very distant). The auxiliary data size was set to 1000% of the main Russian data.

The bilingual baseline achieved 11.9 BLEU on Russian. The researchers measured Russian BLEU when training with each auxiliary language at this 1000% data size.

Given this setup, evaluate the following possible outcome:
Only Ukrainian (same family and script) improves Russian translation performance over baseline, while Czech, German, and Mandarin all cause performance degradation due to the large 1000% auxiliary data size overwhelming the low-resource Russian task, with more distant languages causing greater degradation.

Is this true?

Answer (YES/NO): NO